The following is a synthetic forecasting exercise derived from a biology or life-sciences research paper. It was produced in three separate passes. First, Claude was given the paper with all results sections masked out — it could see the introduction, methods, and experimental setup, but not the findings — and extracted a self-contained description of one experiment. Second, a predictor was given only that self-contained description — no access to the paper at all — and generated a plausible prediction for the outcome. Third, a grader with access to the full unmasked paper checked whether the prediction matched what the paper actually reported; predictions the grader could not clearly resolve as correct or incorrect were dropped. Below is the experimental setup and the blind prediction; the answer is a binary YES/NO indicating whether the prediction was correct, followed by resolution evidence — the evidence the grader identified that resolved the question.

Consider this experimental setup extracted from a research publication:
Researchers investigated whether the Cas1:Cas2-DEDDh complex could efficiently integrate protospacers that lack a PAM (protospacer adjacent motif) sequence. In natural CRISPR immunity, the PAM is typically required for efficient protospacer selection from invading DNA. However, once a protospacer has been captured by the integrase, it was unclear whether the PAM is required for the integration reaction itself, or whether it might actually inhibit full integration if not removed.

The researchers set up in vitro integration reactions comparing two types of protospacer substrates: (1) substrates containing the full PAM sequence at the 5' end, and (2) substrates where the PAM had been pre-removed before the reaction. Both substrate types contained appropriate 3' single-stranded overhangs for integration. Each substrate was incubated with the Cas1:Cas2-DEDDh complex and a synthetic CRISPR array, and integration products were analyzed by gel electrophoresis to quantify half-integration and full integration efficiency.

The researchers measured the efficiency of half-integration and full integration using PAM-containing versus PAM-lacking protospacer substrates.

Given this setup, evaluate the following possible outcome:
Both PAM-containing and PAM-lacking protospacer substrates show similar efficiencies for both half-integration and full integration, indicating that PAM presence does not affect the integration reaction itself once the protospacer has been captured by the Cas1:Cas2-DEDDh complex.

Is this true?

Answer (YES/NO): NO